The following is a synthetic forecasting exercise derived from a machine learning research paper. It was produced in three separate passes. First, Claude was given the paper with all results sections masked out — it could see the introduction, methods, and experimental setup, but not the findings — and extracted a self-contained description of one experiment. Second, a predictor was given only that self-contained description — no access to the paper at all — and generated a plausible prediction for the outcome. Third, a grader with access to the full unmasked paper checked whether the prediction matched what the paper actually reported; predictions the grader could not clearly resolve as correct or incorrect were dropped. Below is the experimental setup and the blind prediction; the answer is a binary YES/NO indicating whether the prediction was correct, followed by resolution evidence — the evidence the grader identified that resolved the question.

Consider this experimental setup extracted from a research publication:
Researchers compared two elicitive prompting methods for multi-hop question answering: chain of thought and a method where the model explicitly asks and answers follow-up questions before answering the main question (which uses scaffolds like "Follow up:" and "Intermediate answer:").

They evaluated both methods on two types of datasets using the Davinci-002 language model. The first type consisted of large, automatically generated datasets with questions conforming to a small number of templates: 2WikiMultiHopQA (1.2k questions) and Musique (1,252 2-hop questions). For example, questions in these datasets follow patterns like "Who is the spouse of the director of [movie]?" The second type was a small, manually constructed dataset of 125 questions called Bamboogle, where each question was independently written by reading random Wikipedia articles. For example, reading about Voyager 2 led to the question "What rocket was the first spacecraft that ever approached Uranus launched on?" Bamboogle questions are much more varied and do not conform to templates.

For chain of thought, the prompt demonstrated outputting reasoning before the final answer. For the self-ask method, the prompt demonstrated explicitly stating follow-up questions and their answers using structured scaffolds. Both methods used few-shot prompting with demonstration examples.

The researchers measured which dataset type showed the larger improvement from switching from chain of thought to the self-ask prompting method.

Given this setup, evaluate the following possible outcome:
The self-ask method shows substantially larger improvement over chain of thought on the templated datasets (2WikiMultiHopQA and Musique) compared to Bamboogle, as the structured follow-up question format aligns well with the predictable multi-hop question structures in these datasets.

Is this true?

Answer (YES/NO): NO